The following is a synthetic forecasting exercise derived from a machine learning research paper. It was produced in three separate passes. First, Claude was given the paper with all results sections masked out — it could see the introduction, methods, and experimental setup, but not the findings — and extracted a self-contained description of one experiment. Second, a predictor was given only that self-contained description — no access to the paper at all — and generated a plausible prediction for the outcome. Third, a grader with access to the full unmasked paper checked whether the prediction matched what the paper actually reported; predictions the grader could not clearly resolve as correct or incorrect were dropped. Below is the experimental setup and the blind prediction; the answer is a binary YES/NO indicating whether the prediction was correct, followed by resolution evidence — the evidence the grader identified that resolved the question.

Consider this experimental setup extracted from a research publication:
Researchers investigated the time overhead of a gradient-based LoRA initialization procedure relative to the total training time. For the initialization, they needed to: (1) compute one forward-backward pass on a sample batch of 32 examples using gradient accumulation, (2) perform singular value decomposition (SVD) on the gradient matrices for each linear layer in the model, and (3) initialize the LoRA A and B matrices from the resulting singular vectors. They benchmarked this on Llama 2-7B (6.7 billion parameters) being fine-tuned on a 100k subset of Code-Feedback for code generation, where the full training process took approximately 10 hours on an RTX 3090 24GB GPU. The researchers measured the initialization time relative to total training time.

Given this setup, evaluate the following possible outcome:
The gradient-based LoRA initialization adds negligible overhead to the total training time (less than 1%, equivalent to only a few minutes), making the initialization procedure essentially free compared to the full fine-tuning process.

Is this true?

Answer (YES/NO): YES